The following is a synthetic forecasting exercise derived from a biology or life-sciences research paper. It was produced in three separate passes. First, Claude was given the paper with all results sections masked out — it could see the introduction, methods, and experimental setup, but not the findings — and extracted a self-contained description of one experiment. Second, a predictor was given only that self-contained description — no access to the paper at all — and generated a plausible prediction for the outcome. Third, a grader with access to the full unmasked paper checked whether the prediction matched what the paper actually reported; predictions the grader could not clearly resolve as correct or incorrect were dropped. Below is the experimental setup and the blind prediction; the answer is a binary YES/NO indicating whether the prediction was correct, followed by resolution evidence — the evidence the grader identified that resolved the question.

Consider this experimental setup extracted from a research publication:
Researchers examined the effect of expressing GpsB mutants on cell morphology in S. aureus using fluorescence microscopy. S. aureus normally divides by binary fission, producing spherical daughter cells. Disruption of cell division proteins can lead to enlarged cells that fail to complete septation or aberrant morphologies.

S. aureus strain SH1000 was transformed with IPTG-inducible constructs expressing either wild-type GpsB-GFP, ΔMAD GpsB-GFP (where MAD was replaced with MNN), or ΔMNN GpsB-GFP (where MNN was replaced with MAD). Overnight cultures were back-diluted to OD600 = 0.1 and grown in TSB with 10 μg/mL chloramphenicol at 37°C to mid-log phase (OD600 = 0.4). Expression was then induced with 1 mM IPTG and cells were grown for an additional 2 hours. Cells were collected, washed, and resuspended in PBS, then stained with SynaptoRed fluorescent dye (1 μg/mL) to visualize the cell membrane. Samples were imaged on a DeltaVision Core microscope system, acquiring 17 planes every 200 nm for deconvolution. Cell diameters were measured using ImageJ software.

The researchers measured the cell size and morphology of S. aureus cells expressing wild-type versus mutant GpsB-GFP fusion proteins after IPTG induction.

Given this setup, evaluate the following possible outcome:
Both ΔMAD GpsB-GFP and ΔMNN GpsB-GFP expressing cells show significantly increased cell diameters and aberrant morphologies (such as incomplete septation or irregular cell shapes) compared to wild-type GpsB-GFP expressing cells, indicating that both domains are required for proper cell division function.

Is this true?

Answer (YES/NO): NO